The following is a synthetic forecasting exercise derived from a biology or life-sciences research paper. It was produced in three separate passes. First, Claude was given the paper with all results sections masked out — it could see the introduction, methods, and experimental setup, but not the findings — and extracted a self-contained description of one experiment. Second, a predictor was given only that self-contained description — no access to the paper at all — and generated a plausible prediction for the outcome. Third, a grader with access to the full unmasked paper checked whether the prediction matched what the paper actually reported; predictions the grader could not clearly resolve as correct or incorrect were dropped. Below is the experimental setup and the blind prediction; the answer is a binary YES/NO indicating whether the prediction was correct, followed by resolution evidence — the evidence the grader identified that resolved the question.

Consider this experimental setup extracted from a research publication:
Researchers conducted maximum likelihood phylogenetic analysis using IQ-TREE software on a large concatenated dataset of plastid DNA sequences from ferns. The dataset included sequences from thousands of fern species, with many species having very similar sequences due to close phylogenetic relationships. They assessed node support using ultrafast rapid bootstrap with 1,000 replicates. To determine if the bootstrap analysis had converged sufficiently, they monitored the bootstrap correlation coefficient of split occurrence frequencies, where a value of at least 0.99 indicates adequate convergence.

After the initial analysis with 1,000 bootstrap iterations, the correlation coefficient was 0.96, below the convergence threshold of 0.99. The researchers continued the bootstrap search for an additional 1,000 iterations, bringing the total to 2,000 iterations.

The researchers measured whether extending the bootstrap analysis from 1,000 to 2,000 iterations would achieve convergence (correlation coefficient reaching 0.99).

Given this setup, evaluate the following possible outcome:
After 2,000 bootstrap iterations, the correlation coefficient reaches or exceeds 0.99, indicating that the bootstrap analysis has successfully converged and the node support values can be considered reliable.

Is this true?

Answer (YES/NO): NO